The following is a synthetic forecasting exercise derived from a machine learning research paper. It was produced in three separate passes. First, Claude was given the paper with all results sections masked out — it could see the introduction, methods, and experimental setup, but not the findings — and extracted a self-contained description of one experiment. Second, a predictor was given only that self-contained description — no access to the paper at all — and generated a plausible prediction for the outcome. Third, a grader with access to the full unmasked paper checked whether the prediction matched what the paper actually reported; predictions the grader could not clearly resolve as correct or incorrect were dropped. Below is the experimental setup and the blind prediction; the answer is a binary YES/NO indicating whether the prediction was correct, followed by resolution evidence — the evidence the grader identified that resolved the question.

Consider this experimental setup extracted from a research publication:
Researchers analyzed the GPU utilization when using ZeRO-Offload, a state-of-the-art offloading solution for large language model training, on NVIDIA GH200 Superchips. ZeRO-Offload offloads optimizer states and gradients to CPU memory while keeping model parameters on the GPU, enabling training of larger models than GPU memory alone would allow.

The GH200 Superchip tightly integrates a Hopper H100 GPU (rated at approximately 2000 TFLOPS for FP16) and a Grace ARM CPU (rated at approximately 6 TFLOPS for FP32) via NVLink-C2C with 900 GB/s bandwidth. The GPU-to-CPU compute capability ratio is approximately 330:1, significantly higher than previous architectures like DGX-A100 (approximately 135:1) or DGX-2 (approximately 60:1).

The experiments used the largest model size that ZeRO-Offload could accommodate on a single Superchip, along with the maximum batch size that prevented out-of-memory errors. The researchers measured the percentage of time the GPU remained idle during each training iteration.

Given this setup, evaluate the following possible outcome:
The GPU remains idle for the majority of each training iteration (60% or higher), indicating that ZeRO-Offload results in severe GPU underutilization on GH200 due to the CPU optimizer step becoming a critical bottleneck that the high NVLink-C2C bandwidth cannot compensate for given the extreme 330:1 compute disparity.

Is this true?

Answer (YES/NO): NO